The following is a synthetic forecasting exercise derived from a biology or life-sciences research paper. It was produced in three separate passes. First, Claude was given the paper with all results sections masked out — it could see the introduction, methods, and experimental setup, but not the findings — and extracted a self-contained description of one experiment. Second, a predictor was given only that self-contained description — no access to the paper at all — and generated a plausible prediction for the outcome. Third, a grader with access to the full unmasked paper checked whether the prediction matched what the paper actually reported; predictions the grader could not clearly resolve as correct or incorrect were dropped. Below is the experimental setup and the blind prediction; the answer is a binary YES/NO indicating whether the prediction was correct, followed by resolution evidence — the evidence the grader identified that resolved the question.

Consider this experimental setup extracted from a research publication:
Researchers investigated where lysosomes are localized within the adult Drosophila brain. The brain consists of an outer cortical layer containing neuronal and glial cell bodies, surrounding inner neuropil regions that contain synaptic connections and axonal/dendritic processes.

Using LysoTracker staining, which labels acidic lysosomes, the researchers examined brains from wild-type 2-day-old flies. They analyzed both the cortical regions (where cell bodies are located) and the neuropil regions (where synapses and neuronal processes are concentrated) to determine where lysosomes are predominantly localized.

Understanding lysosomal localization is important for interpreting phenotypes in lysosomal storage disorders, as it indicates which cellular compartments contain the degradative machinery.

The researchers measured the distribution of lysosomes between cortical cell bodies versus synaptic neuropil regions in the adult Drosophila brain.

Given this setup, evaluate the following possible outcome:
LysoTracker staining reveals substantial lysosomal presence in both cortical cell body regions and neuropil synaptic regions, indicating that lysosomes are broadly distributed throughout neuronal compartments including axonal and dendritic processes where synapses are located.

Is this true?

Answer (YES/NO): NO